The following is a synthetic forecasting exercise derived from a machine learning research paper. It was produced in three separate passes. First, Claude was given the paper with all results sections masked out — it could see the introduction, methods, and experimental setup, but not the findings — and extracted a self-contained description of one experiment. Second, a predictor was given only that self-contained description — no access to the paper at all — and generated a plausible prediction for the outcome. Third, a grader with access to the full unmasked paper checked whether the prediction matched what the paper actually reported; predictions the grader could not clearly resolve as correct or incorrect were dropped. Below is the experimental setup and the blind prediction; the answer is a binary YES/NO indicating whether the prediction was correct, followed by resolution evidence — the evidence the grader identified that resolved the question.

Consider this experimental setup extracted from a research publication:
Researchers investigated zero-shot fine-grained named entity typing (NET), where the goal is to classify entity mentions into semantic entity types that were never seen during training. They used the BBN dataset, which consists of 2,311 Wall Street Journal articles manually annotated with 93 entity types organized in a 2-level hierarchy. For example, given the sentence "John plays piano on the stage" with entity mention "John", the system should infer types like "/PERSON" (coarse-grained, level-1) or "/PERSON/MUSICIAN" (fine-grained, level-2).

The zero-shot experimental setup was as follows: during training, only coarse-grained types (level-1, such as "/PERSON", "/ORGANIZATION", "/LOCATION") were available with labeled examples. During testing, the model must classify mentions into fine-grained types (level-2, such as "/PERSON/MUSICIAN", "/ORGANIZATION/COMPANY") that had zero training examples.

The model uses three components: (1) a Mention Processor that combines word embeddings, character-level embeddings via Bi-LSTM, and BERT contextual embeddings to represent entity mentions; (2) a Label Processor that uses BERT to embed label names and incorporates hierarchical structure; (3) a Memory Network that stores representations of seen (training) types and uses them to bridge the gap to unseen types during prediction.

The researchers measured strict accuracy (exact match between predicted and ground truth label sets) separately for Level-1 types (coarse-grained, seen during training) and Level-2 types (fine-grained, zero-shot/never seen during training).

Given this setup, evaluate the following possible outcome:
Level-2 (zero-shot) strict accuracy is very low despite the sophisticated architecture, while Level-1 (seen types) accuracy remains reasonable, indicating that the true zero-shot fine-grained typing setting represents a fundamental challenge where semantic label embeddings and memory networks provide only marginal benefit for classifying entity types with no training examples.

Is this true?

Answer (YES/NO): NO